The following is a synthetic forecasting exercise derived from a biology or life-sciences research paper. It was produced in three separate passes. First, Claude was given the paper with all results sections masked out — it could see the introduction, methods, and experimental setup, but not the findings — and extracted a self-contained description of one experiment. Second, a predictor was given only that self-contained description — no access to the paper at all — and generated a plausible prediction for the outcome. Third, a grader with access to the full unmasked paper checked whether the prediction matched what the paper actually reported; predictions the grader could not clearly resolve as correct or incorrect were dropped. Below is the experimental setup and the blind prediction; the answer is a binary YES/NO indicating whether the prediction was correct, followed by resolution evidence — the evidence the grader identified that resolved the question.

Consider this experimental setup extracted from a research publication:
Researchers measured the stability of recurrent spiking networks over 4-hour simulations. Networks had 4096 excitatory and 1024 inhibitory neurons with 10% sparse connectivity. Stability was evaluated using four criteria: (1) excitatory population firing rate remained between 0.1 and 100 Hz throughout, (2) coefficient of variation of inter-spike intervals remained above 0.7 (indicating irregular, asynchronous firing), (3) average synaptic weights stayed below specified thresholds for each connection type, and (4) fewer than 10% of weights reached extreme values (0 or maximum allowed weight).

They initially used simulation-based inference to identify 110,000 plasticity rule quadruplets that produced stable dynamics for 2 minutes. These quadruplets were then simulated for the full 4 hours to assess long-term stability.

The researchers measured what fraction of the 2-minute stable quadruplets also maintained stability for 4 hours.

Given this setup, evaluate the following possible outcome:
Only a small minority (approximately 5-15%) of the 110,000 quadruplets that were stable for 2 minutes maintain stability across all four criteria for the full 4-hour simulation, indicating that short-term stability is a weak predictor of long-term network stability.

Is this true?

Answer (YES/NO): NO